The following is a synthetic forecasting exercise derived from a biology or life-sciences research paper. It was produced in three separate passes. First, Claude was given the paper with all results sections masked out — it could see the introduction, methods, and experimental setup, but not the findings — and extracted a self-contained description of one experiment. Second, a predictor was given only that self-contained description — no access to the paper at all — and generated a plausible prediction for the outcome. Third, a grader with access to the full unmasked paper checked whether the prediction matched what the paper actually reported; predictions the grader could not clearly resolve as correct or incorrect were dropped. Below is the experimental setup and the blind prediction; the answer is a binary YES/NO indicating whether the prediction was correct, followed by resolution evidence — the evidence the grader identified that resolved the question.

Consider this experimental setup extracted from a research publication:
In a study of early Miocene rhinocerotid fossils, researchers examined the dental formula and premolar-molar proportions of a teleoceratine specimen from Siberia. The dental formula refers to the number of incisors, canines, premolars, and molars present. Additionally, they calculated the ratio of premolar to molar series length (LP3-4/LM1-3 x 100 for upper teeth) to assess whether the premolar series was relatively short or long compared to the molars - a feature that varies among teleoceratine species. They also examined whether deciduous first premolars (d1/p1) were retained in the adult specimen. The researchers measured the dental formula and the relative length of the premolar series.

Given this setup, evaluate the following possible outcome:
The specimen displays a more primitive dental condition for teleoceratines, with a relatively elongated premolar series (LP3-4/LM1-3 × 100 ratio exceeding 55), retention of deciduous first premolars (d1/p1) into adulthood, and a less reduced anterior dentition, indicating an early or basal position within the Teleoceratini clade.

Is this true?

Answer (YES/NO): NO